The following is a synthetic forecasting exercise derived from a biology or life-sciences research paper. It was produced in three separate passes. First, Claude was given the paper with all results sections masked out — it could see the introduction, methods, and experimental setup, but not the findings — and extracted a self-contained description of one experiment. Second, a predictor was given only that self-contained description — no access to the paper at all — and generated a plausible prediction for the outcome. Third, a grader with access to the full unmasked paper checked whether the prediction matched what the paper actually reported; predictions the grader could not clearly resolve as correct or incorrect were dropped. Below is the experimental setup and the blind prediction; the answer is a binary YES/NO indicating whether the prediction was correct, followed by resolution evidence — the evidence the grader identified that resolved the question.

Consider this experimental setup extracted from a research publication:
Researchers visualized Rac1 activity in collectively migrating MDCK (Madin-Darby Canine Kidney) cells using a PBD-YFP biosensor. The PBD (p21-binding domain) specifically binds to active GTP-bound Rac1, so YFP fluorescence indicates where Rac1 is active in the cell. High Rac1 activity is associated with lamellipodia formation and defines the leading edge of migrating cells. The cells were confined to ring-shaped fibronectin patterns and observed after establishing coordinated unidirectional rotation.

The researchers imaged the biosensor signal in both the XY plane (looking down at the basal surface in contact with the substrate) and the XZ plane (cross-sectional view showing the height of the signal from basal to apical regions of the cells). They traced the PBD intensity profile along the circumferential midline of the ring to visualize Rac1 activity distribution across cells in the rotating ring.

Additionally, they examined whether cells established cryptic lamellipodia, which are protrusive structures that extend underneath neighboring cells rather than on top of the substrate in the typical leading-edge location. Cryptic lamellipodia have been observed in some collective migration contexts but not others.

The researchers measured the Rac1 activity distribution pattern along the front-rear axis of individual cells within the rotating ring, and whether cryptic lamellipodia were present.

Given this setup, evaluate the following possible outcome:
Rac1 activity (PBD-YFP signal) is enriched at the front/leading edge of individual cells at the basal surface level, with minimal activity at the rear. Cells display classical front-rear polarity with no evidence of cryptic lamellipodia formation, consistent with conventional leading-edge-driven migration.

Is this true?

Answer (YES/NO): NO